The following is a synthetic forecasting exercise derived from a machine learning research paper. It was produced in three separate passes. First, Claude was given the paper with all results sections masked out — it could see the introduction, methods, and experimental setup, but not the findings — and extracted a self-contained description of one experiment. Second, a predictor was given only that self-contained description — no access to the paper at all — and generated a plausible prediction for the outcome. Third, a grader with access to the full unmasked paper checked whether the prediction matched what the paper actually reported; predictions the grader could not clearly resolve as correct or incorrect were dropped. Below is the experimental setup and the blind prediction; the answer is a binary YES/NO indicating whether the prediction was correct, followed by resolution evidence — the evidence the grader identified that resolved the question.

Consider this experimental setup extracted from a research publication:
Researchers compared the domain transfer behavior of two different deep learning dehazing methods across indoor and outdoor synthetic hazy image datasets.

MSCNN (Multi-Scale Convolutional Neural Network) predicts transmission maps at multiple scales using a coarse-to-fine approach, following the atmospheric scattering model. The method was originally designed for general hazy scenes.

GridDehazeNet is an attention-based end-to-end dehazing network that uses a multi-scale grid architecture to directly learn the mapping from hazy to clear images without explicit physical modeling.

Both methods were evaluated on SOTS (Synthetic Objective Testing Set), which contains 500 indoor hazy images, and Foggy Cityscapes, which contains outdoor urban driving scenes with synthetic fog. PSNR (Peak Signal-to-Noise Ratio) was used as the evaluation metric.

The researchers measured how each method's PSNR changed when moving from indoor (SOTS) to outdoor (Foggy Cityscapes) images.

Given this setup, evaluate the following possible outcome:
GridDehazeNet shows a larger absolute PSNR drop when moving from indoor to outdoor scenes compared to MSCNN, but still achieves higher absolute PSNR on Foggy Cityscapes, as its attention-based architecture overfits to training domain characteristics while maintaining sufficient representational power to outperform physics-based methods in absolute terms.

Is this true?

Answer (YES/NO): YES